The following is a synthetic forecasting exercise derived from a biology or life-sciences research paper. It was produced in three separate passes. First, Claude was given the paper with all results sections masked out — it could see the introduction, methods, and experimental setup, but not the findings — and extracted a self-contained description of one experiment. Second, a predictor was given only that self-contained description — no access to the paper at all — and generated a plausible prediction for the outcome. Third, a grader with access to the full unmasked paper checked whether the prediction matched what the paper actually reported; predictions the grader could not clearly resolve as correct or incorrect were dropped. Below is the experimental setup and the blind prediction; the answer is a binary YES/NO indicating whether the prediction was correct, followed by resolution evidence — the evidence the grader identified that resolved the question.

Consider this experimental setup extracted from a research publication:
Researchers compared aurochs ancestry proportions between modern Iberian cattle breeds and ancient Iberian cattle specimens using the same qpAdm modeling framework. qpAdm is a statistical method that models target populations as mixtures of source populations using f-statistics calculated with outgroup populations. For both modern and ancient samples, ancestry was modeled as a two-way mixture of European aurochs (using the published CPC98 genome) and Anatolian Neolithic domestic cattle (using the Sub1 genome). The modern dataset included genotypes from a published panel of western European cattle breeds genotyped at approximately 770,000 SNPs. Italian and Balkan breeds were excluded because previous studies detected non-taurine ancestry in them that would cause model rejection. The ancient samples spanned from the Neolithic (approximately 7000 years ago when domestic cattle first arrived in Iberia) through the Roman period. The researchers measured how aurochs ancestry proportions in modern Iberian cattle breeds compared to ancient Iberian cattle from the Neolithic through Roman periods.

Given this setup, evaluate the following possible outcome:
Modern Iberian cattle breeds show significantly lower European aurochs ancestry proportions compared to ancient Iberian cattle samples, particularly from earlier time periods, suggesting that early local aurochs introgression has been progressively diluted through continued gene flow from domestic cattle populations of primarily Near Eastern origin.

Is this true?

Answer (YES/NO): NO